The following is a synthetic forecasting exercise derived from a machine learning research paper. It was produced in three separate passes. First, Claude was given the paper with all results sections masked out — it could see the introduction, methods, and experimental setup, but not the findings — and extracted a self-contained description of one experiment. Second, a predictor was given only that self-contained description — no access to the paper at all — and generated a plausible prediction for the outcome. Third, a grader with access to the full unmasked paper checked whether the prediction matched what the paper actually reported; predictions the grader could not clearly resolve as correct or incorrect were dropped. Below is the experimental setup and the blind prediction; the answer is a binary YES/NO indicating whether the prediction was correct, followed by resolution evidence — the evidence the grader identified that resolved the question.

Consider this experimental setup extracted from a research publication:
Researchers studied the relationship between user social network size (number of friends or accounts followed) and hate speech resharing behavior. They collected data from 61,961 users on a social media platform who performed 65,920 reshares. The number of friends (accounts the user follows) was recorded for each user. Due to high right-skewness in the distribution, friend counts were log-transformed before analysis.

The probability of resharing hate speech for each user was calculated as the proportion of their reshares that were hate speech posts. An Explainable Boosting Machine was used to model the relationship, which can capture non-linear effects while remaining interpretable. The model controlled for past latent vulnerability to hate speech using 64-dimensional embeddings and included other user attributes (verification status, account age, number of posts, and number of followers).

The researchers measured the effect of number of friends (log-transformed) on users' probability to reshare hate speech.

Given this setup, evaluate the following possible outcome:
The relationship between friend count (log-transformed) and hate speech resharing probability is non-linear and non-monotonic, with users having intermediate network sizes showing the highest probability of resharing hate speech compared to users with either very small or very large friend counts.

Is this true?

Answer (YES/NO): NO